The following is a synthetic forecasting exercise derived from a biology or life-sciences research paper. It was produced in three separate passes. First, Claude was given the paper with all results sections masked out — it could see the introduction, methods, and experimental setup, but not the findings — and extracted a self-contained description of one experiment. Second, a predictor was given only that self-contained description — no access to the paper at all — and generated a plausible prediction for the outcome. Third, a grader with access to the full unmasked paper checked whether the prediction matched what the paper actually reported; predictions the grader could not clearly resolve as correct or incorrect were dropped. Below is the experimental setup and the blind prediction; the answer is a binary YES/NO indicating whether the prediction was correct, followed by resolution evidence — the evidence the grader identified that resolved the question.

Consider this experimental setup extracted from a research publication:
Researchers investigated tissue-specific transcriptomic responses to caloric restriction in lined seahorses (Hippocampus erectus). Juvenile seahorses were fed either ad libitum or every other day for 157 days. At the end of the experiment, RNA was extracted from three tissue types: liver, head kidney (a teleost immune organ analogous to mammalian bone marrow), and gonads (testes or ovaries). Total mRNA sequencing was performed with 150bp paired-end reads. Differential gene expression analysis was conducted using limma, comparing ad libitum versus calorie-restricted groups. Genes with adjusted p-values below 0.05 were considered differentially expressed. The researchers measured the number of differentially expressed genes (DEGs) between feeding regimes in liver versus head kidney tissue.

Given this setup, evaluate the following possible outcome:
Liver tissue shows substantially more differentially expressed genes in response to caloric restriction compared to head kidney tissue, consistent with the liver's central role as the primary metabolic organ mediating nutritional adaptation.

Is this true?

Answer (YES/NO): YES